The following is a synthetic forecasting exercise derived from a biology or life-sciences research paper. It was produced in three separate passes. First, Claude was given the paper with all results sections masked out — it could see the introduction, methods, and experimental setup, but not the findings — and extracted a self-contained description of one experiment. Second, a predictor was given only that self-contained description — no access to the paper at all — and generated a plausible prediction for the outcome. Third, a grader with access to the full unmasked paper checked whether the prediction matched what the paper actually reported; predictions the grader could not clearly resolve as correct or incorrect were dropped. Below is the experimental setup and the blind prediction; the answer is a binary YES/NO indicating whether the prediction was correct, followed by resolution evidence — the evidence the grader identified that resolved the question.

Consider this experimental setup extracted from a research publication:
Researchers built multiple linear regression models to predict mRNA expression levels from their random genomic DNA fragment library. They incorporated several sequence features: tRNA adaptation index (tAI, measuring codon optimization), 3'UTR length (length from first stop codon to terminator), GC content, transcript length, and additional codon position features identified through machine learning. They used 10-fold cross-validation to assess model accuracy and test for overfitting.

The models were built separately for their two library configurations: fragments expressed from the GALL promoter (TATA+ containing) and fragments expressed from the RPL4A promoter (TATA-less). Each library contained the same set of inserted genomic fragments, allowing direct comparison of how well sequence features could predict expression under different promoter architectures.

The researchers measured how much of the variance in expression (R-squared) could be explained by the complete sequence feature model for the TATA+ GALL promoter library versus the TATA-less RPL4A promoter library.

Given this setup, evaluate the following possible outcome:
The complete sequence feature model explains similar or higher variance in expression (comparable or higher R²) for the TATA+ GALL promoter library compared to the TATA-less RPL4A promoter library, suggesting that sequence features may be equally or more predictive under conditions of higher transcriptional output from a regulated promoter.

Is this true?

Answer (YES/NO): NO